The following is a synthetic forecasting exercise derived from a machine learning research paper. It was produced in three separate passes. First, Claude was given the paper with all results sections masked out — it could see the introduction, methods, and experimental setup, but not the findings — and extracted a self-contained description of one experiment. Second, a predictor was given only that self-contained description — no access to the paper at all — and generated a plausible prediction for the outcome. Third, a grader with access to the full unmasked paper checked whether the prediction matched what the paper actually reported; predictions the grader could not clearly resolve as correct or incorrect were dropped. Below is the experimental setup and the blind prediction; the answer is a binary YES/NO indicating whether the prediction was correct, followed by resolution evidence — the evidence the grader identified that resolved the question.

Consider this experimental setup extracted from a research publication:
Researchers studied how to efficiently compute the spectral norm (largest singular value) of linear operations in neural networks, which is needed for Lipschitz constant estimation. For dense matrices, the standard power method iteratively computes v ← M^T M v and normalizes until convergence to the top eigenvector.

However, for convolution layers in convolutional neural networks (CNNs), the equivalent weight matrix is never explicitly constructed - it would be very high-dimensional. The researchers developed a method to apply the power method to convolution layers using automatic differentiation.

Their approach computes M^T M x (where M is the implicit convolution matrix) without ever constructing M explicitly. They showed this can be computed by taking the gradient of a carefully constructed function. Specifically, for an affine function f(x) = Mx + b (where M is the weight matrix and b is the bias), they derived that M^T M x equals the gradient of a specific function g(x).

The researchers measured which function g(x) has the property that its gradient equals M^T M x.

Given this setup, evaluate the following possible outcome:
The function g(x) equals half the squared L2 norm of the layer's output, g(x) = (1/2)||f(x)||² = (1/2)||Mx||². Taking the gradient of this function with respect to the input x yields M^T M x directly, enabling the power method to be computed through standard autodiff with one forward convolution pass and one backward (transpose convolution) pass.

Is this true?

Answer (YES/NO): NO